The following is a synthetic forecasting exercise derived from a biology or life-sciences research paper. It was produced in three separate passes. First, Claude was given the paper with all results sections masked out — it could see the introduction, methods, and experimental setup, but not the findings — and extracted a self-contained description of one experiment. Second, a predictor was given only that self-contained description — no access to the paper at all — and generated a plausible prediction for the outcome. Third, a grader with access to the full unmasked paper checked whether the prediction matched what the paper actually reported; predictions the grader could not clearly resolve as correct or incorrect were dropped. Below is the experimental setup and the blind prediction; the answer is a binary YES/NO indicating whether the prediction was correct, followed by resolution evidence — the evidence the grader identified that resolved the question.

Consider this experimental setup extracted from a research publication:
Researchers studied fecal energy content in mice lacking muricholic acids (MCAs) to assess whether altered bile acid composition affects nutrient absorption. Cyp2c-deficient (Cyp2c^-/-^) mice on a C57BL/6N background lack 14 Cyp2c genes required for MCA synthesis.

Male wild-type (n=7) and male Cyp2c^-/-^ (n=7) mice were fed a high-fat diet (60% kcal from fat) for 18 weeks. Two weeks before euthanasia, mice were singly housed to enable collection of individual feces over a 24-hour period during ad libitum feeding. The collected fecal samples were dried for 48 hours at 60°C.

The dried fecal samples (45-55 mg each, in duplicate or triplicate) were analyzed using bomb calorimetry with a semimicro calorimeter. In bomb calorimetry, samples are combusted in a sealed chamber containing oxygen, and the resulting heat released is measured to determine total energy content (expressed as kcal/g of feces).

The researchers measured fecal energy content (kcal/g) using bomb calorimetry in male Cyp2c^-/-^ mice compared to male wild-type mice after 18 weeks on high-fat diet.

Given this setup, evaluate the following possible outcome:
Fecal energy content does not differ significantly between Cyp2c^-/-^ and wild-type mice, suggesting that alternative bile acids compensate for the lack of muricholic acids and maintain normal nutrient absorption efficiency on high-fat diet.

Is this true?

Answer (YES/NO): NO